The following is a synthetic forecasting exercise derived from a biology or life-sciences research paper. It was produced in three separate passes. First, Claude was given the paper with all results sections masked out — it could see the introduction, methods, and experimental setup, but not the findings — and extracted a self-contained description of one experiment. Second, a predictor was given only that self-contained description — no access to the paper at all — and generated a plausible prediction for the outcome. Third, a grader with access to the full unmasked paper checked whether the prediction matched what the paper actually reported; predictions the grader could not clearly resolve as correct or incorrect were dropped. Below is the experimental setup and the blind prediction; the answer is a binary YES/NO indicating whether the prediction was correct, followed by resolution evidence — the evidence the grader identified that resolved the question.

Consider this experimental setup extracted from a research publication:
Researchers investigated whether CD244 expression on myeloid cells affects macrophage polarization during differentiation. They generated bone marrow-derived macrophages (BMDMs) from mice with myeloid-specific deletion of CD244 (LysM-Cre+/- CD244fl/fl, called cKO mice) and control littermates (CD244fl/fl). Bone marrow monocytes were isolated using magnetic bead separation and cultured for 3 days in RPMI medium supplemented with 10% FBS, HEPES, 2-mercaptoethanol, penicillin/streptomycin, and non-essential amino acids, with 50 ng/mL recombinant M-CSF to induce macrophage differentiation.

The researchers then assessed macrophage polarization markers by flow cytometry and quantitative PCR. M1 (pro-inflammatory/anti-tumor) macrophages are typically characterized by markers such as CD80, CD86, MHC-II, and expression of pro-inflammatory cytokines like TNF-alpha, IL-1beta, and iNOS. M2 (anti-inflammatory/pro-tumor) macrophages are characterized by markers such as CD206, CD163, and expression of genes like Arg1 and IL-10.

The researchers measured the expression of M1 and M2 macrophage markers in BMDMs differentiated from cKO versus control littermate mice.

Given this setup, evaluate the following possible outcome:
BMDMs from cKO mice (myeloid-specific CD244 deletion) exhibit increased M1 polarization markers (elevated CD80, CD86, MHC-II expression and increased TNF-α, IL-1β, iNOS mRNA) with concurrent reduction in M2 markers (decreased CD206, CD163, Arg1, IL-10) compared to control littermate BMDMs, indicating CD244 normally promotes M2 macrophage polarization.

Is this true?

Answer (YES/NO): NO